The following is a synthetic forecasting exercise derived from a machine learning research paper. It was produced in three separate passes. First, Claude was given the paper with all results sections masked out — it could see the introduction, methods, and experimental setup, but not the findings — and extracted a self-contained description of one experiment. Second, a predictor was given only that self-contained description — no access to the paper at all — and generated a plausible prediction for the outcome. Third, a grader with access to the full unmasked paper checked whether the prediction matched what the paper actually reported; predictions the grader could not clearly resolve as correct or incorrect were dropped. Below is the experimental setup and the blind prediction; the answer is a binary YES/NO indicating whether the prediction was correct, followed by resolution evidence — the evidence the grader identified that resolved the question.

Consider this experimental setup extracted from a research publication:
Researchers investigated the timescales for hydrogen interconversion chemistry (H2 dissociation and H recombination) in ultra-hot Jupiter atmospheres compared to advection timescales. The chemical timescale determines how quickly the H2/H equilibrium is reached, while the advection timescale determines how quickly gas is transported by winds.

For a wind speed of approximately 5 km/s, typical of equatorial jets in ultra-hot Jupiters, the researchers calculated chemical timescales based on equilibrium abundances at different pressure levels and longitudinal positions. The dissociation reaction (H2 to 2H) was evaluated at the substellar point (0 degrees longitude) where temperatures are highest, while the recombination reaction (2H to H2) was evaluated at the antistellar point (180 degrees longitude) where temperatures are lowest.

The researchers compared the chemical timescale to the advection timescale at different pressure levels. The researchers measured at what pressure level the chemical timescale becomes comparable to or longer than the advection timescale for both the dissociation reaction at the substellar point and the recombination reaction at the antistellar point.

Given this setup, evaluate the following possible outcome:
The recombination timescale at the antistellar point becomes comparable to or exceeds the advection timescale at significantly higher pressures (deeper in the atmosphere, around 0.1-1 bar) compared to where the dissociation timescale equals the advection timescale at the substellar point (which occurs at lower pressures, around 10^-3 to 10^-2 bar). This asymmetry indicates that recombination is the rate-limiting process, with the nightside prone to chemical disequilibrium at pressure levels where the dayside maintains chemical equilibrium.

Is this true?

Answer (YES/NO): NO